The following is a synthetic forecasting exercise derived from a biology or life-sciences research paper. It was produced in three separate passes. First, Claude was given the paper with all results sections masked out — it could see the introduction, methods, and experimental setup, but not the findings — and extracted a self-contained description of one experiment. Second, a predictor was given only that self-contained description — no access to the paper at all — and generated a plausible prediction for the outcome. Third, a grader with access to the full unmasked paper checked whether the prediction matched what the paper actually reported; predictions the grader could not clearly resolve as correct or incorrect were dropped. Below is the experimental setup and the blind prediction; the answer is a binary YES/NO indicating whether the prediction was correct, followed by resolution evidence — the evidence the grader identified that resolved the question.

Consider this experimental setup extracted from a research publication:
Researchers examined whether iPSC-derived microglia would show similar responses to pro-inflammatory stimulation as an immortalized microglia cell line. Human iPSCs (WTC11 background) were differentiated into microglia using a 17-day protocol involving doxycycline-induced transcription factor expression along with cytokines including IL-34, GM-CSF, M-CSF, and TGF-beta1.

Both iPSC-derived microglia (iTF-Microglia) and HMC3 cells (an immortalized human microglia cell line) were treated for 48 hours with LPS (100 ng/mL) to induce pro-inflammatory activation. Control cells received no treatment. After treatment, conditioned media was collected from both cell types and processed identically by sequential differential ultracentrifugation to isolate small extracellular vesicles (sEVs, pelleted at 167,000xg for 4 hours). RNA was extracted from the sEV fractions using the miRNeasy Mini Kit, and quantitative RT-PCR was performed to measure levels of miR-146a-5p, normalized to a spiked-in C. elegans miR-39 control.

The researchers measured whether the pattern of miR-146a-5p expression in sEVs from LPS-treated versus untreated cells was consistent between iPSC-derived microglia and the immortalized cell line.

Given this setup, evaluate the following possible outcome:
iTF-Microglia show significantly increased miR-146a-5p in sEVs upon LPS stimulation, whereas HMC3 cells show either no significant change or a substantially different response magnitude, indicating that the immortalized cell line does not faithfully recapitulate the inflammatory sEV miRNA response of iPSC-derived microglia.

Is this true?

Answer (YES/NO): NO